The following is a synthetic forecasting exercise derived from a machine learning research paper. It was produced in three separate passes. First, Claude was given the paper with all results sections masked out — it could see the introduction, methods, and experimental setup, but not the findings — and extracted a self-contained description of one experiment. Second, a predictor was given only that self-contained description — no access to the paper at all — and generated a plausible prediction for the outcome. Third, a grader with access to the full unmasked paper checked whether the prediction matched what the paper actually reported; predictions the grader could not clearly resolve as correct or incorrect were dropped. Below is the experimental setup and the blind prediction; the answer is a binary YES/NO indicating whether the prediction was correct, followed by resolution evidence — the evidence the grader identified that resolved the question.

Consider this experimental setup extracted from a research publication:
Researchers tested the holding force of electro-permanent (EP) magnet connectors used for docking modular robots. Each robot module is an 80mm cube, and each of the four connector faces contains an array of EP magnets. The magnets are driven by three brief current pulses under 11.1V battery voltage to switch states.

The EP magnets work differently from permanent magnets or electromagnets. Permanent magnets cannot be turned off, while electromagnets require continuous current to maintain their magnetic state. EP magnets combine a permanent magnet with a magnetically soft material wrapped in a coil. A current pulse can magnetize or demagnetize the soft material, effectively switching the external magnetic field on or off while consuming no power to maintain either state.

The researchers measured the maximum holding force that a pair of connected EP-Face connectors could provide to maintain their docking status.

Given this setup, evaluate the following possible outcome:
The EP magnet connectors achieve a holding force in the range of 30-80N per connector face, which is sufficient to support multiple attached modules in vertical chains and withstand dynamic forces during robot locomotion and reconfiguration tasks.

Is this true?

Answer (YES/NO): NO